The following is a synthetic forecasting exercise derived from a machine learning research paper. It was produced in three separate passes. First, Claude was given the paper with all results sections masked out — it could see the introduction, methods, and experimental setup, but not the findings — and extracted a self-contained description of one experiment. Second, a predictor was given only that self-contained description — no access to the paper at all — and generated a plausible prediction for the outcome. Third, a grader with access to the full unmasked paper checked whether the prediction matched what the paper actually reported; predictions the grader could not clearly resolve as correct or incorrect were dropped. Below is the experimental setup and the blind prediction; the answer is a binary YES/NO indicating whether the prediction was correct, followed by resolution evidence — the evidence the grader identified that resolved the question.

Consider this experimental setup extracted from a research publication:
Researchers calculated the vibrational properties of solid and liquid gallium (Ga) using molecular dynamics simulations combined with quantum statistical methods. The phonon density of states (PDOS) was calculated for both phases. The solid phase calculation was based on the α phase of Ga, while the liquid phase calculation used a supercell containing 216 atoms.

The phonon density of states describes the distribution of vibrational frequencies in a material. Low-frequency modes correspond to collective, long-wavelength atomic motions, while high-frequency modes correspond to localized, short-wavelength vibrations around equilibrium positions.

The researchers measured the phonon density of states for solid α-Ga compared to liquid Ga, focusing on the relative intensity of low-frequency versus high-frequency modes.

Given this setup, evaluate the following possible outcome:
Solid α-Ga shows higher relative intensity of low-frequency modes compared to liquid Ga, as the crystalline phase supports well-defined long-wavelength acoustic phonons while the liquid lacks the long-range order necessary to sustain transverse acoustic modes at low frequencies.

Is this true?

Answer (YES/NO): NO